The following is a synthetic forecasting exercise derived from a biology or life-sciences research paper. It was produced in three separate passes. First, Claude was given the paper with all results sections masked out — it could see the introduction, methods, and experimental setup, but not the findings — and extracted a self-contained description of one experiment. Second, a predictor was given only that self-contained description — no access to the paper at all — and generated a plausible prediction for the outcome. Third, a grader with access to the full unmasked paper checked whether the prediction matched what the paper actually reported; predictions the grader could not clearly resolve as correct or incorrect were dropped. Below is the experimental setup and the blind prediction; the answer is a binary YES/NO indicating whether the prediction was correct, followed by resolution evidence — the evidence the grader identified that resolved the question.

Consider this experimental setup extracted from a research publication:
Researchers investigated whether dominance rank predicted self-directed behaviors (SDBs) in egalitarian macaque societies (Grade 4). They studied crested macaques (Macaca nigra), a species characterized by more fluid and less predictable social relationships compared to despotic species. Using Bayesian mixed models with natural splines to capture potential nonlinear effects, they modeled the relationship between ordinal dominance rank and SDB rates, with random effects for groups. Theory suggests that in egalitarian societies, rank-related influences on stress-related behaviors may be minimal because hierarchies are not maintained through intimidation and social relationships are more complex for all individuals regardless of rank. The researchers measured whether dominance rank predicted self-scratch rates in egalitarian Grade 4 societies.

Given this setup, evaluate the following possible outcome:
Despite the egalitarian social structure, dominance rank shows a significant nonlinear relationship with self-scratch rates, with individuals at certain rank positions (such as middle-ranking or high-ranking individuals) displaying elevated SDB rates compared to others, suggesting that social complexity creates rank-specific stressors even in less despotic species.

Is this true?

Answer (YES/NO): NO